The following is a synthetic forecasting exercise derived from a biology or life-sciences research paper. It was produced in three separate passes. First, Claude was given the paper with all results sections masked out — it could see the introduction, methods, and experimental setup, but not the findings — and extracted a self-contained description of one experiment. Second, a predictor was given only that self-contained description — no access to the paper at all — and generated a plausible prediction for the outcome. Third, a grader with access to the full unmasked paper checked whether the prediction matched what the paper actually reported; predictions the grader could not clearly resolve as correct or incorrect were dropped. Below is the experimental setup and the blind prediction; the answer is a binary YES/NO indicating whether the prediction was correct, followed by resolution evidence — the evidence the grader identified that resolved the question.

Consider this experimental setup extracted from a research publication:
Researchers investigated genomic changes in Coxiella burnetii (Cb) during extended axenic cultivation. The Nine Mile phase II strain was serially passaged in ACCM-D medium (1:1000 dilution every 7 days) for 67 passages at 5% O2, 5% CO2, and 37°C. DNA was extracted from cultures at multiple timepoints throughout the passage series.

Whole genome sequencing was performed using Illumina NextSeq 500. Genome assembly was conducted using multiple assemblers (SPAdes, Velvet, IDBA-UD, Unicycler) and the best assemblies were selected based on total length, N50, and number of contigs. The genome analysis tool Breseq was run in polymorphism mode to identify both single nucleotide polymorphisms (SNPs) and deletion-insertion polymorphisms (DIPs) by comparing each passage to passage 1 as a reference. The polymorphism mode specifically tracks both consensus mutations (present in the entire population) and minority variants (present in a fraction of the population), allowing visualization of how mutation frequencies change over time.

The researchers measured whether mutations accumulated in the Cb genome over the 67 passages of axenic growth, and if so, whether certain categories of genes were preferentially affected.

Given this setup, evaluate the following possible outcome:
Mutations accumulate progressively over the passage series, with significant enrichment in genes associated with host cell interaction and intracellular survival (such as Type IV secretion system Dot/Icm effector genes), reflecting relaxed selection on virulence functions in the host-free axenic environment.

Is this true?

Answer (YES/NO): NO